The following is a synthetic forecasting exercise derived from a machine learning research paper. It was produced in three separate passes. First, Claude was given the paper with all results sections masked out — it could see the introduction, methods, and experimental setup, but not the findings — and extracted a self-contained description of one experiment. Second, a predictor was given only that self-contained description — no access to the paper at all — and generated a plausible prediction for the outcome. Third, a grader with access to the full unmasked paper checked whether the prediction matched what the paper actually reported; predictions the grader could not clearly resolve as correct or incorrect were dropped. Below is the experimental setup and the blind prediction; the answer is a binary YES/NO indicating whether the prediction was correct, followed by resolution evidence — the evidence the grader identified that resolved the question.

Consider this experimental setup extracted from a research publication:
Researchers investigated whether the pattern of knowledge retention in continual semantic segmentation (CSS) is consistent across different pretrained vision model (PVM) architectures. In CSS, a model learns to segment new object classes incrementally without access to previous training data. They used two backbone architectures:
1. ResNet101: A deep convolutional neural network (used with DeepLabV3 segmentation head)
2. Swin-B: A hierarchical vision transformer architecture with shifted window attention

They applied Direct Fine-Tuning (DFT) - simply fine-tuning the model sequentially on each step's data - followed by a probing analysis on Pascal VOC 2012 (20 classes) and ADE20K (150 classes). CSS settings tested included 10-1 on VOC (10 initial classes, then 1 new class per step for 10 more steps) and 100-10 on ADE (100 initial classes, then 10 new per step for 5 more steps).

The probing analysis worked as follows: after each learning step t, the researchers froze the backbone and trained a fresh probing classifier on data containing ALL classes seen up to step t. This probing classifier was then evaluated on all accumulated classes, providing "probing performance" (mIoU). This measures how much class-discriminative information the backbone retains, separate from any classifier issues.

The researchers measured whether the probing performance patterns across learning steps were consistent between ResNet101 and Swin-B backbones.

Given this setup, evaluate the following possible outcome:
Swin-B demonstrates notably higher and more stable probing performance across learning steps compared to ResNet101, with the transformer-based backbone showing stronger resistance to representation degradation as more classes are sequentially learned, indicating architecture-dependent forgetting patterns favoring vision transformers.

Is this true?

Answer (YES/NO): YES